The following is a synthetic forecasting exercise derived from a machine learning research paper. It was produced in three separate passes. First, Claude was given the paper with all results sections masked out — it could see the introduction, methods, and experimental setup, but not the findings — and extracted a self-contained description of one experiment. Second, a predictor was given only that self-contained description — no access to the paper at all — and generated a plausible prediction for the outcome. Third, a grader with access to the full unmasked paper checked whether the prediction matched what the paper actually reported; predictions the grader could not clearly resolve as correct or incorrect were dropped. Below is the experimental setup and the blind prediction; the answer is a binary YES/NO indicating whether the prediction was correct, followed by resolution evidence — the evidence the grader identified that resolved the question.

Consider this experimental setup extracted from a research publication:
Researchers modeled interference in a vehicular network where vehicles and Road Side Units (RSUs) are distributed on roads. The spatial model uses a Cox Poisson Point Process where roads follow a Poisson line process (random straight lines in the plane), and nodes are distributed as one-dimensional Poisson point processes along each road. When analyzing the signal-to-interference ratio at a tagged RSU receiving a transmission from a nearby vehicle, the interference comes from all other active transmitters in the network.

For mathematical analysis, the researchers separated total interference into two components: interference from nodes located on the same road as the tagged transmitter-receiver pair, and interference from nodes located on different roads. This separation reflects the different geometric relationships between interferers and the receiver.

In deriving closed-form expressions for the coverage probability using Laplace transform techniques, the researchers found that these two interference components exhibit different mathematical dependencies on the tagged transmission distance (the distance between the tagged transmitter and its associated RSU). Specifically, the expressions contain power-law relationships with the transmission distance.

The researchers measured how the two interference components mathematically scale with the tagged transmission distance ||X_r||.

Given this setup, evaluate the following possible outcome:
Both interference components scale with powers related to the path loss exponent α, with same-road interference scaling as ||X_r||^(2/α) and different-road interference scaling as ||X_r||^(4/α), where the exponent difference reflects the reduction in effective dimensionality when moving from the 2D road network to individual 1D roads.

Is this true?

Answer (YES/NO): NO